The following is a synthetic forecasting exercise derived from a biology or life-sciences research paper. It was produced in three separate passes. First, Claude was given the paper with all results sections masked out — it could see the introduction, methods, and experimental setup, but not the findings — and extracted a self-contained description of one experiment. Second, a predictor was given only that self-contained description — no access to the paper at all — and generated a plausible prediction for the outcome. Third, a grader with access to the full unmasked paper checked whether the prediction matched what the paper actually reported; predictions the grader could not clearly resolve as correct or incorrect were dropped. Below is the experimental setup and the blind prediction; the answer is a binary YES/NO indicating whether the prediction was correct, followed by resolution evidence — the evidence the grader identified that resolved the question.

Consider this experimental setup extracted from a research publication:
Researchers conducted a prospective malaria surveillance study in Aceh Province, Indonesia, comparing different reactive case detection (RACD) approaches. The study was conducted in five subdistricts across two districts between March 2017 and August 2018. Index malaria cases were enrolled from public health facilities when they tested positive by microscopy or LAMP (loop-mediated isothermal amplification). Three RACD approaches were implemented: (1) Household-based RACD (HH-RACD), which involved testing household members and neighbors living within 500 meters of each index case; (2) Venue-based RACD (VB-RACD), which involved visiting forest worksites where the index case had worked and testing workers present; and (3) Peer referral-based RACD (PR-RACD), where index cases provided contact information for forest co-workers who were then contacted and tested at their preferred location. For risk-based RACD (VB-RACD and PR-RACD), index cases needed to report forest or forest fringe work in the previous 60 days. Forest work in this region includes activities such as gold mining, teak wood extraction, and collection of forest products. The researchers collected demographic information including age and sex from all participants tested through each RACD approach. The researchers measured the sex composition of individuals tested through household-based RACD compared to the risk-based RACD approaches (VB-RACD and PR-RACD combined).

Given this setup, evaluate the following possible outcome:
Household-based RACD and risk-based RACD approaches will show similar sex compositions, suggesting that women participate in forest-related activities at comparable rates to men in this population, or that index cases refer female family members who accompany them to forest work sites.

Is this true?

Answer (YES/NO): NO